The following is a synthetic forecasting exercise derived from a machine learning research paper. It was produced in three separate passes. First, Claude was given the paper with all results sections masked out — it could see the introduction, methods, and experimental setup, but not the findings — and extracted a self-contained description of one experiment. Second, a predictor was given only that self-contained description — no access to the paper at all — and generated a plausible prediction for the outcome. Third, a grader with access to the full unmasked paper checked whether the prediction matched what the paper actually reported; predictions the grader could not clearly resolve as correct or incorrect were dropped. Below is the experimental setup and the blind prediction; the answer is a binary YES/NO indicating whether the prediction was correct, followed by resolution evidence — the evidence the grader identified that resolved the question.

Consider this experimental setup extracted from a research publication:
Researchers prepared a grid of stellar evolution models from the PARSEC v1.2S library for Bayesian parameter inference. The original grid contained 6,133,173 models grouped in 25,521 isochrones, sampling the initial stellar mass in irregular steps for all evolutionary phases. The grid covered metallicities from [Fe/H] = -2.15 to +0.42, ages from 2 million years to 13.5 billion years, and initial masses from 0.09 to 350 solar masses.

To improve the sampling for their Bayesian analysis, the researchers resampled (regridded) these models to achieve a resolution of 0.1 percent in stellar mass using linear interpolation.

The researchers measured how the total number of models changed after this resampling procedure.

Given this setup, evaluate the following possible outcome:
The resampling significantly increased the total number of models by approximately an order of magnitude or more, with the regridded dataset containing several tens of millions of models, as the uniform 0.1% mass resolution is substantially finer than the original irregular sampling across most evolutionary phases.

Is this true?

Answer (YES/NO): YES